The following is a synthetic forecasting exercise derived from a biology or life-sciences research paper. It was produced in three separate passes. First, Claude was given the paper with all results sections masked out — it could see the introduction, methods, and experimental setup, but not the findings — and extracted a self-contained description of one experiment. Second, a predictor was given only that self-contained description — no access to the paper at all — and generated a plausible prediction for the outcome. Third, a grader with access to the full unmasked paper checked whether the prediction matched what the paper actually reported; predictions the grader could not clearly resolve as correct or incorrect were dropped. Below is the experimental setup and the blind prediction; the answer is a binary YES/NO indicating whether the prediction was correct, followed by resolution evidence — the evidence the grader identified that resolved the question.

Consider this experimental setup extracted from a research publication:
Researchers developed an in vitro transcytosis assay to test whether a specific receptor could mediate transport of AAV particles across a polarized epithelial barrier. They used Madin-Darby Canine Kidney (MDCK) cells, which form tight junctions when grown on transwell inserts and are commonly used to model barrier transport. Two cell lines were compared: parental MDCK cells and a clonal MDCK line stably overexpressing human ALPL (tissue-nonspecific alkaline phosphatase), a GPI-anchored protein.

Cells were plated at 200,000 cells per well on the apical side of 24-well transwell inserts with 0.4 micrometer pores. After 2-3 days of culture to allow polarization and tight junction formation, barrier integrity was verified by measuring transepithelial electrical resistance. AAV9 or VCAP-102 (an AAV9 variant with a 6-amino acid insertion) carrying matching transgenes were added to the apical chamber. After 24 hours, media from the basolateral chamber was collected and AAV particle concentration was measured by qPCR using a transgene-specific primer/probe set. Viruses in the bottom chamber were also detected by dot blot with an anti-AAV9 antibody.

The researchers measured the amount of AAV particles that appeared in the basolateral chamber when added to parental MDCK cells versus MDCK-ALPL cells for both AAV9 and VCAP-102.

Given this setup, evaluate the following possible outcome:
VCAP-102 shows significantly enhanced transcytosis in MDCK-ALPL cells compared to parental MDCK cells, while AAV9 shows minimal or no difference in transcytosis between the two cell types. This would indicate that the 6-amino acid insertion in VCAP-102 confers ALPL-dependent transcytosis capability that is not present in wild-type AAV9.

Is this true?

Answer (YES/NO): YES